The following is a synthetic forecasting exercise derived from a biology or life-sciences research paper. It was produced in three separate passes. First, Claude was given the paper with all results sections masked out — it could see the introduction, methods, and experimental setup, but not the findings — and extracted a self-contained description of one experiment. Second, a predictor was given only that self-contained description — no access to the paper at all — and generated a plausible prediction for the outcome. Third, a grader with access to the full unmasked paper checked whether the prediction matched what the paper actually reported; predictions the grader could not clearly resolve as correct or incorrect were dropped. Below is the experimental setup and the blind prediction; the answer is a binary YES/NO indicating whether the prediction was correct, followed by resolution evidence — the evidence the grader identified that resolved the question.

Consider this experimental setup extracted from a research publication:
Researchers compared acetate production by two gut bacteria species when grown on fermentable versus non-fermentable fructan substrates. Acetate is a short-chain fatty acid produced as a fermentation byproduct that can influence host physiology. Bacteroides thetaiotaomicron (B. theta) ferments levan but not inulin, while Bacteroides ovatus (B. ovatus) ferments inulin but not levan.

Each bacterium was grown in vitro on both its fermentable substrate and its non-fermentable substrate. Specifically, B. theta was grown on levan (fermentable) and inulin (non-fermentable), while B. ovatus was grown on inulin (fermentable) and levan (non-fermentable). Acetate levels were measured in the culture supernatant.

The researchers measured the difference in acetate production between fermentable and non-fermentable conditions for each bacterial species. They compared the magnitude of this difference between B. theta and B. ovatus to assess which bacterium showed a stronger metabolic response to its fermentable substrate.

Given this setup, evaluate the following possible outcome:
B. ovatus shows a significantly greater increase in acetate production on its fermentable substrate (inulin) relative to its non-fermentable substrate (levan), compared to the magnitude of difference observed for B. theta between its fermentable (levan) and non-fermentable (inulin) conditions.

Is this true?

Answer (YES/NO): NO